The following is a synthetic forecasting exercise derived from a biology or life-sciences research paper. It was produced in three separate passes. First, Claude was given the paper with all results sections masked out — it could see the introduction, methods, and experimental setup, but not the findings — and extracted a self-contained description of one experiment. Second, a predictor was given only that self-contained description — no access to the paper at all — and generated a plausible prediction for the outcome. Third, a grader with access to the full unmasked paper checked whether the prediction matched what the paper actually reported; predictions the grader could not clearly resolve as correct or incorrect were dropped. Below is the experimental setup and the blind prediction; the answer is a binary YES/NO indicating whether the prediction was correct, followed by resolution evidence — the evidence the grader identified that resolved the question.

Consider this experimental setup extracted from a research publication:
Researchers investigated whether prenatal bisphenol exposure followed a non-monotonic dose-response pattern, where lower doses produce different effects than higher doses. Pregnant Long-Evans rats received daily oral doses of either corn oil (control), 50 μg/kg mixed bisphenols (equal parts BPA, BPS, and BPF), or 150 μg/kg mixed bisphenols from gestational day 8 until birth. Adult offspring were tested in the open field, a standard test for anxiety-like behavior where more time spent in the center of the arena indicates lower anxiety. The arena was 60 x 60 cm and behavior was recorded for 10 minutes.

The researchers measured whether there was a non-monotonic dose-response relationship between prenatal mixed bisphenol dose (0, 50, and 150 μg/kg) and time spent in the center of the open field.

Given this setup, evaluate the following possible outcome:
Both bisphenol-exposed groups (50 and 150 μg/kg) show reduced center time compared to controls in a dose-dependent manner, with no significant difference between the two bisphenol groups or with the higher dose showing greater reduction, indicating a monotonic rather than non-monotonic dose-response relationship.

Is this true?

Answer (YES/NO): NO